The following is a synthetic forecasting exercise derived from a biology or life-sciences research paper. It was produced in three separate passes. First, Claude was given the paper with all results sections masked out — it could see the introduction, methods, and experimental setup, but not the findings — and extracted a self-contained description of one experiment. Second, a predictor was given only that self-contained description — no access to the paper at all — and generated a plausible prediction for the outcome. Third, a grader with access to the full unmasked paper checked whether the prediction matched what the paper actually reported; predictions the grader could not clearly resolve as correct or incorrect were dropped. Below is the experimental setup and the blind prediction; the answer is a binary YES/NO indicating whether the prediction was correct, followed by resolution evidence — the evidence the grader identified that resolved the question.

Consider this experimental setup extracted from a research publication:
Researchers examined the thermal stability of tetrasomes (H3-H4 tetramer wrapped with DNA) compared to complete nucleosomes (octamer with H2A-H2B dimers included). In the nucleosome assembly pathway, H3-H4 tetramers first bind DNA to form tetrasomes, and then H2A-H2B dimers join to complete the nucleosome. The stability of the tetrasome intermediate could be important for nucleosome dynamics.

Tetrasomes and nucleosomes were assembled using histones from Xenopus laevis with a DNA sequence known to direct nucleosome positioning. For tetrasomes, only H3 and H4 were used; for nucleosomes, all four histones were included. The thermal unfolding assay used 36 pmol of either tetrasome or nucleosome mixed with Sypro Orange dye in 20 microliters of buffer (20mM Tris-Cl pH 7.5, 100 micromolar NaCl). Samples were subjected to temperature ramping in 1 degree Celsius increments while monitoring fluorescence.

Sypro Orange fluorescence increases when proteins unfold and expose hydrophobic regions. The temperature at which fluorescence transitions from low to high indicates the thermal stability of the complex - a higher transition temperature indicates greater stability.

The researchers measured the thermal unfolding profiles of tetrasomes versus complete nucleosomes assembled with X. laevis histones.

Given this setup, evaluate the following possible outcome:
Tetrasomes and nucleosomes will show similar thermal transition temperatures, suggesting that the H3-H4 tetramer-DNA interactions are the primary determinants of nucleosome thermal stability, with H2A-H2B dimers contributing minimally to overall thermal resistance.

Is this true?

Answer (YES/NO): NO